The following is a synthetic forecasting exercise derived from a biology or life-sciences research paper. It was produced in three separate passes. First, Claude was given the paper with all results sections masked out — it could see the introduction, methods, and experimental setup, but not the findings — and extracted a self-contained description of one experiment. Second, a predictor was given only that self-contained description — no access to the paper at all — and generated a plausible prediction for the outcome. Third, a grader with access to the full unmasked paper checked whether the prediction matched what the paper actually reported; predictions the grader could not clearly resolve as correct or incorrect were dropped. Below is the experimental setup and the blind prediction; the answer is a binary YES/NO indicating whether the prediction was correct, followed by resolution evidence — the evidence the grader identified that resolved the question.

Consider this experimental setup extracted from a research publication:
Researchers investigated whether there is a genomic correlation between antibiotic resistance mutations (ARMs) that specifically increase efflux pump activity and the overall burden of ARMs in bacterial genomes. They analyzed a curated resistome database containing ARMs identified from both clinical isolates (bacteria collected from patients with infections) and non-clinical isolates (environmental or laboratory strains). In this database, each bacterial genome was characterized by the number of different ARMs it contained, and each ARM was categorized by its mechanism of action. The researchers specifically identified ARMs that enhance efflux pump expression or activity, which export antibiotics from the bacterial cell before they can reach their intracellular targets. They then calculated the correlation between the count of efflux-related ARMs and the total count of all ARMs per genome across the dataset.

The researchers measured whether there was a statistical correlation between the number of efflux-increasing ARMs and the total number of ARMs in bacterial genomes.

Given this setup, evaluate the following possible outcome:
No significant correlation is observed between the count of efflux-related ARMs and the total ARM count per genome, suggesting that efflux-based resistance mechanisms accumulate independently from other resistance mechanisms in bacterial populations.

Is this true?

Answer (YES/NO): NO